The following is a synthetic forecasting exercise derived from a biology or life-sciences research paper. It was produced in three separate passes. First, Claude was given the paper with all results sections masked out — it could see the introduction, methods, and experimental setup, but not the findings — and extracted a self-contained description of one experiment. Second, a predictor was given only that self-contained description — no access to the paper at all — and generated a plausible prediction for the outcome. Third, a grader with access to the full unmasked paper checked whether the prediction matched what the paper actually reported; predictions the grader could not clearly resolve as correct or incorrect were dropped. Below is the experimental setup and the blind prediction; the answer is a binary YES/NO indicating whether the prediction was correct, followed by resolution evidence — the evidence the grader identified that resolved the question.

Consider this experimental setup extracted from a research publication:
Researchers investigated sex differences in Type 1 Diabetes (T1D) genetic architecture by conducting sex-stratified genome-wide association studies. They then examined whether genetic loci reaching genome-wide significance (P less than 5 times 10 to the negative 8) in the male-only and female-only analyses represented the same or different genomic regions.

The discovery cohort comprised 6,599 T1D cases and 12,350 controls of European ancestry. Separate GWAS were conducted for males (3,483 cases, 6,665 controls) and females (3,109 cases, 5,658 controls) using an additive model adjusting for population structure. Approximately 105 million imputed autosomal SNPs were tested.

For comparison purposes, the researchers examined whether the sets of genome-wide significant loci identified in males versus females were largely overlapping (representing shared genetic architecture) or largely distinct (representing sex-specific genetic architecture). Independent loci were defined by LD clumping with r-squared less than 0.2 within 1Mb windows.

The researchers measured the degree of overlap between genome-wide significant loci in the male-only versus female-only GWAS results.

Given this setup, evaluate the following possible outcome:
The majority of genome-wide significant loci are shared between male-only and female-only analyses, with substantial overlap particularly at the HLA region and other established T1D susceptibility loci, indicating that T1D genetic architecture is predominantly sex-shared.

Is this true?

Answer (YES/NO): NO